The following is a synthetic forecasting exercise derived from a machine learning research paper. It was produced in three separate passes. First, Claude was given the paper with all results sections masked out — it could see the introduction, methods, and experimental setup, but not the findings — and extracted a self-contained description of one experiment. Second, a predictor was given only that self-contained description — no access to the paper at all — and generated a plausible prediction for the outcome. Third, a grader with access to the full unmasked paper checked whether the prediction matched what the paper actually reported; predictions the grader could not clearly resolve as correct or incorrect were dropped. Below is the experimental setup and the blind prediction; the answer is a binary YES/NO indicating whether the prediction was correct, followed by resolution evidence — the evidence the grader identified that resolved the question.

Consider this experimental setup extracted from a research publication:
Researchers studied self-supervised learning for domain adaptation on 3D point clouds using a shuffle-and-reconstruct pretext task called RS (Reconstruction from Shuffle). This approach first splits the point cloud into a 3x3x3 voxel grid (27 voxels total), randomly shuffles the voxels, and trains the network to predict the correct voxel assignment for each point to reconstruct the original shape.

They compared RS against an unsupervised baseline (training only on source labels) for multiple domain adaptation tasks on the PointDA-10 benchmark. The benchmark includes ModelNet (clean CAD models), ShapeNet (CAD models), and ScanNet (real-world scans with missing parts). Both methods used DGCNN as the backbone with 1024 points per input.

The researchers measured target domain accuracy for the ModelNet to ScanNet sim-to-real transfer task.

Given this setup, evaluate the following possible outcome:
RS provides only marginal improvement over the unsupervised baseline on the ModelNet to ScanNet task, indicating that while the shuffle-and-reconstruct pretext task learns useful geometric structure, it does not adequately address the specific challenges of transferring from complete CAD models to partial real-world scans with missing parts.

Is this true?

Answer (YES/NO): NO